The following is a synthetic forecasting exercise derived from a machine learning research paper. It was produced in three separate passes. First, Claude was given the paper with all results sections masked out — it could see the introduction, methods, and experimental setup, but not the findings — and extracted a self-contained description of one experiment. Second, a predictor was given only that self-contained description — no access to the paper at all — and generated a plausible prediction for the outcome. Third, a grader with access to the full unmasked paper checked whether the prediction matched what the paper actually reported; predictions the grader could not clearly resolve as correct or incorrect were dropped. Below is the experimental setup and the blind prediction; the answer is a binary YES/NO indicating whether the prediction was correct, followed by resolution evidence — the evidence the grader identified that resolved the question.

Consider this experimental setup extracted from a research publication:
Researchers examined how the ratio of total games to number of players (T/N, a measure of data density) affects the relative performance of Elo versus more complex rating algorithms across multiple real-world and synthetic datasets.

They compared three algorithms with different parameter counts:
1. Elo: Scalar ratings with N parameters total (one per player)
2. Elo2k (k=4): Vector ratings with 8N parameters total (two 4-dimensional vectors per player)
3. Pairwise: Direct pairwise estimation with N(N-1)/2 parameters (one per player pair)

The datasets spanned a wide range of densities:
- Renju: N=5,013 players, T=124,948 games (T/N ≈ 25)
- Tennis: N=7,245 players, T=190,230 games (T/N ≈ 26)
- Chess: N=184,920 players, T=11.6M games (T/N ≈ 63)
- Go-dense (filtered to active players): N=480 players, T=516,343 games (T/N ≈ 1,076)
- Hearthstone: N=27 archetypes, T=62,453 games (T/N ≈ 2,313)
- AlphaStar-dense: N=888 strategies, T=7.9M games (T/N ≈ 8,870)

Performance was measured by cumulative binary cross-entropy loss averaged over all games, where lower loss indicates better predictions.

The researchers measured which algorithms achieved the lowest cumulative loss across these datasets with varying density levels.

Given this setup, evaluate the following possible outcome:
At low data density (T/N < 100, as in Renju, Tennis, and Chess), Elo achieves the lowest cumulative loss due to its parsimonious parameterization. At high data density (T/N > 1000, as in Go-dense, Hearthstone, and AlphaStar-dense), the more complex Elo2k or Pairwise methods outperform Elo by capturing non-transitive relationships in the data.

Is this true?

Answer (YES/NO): NO